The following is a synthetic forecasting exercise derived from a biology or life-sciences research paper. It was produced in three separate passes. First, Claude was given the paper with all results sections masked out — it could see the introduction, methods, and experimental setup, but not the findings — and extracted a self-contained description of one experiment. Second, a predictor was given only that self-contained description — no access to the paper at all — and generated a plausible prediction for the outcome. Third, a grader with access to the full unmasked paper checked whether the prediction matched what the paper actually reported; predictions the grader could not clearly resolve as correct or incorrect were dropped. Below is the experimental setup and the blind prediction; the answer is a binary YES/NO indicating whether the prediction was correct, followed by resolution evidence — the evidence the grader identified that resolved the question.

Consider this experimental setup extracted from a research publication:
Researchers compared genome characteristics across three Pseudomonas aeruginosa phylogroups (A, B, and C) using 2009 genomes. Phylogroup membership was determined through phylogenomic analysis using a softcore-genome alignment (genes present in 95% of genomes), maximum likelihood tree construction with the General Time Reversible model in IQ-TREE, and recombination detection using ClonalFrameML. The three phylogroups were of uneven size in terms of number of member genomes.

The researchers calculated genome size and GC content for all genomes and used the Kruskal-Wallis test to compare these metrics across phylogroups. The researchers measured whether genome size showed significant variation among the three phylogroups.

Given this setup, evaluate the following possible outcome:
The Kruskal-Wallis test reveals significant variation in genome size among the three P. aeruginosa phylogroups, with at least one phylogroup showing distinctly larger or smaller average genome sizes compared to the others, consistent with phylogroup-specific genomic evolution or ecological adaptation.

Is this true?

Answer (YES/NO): YES